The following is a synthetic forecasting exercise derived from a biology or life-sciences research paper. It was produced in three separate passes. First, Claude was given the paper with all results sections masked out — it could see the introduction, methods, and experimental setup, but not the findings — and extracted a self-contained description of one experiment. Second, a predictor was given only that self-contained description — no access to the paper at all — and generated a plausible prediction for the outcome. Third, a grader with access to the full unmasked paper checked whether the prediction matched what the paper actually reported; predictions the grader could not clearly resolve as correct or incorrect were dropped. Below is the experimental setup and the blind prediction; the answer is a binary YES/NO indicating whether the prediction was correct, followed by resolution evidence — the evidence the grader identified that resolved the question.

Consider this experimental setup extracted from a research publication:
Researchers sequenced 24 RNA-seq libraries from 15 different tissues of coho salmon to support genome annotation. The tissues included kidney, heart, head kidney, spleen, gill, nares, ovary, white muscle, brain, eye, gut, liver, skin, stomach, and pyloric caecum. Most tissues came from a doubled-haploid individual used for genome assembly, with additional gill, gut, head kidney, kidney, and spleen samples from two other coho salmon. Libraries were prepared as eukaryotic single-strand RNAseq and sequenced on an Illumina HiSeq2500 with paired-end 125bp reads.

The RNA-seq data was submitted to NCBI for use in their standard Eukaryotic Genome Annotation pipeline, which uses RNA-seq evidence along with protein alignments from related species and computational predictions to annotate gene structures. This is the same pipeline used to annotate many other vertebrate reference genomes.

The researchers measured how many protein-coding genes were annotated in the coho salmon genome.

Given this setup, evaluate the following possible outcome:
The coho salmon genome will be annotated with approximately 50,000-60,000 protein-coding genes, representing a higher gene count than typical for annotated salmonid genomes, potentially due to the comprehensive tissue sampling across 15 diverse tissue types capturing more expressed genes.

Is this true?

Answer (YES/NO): YES